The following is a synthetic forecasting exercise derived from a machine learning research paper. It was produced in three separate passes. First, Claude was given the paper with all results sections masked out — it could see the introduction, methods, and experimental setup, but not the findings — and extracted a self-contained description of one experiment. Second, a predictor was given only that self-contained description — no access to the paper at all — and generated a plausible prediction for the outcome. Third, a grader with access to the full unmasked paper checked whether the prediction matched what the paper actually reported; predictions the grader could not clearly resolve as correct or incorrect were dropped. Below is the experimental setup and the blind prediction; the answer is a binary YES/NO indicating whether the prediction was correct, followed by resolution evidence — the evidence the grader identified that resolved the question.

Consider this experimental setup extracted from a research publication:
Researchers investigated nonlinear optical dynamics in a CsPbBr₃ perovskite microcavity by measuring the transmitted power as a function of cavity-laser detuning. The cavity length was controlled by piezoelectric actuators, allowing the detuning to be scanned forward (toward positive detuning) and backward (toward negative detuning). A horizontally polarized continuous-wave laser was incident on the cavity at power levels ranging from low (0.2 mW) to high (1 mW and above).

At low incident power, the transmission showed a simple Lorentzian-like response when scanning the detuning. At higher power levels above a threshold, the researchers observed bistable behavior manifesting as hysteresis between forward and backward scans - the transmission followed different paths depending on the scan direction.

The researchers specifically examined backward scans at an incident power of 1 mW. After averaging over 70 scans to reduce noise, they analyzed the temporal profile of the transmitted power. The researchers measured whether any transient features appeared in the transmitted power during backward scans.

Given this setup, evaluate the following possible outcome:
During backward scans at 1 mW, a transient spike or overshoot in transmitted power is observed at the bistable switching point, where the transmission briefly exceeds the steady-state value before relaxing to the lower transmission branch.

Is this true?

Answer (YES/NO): YES